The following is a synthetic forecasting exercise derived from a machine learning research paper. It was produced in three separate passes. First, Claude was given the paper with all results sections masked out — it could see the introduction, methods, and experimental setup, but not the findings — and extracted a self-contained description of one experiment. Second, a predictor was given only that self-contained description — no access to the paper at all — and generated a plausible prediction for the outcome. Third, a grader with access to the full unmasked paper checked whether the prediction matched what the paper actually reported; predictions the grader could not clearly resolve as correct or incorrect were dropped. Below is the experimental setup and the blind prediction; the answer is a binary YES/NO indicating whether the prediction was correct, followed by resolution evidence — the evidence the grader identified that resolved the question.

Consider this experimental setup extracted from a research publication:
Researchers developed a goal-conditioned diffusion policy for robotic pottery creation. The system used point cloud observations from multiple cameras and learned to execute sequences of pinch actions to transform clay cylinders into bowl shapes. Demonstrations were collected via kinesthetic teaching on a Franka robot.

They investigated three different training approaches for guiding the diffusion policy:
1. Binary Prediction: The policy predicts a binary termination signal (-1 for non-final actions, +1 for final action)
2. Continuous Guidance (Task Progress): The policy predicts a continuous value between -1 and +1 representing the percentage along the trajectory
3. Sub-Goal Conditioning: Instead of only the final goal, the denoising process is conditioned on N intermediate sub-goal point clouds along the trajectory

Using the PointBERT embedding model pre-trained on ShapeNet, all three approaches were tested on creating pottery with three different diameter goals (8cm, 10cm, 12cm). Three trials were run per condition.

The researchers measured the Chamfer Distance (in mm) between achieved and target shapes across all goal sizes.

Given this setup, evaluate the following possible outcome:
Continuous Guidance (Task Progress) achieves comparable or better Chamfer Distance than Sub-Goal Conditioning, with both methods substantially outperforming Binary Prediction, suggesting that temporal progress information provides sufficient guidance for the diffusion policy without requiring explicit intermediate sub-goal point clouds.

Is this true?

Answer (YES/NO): NO